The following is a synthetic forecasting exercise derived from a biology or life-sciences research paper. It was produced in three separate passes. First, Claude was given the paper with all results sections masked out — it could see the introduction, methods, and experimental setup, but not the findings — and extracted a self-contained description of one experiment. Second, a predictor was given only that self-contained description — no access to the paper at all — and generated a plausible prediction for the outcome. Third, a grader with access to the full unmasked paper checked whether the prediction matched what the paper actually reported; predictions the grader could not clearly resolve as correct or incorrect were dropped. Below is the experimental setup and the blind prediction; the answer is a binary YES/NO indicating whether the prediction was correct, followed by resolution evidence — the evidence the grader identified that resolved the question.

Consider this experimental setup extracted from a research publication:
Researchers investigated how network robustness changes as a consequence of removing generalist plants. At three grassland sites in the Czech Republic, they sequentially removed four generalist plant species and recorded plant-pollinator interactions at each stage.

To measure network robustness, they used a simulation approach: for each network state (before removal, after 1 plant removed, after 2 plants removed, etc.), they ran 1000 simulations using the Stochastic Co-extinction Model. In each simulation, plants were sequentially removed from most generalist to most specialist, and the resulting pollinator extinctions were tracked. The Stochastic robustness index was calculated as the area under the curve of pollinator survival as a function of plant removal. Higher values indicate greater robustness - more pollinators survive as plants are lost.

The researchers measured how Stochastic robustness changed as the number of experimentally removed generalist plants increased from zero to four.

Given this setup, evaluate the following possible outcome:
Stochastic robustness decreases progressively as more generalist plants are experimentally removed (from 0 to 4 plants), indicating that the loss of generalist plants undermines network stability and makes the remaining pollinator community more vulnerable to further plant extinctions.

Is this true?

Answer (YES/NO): NO